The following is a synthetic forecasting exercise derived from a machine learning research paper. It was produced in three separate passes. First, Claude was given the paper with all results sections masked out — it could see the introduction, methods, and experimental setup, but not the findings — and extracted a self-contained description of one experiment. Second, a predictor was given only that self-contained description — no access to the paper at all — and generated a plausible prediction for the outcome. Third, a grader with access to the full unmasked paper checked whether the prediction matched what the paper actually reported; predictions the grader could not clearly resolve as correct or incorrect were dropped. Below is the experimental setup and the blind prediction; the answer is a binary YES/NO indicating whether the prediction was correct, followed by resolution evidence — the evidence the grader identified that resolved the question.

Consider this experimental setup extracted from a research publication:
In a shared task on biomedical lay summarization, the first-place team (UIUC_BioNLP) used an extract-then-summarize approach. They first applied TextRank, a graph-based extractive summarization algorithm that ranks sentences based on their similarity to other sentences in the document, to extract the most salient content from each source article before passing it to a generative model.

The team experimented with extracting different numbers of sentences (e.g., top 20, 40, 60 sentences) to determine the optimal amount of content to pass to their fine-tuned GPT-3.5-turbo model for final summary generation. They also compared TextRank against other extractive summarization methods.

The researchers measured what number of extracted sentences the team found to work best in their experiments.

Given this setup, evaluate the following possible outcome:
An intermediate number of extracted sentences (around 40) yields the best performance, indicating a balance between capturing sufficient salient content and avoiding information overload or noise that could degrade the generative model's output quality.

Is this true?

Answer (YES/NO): YES